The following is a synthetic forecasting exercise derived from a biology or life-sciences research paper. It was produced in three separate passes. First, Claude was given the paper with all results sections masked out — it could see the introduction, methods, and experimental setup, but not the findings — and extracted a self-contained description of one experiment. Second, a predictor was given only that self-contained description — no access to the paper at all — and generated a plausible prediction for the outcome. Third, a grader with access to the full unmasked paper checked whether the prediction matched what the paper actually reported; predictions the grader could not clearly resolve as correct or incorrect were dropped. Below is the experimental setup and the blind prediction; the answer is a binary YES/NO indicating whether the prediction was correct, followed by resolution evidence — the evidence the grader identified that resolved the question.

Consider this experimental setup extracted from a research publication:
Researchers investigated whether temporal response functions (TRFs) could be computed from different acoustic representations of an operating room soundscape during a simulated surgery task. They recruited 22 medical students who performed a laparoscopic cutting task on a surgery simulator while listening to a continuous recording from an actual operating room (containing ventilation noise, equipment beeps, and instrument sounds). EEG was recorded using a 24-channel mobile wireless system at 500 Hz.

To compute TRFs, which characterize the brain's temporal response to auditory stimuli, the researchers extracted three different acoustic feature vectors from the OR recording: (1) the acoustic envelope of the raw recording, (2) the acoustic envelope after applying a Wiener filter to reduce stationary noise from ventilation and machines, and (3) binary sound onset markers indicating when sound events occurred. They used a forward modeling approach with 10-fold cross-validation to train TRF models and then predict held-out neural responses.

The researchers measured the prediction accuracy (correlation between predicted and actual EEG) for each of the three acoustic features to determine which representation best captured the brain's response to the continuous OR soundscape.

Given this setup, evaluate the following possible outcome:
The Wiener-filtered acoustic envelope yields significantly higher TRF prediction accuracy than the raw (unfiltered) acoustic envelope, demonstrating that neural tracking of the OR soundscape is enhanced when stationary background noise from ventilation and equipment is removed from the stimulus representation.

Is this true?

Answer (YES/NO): YES